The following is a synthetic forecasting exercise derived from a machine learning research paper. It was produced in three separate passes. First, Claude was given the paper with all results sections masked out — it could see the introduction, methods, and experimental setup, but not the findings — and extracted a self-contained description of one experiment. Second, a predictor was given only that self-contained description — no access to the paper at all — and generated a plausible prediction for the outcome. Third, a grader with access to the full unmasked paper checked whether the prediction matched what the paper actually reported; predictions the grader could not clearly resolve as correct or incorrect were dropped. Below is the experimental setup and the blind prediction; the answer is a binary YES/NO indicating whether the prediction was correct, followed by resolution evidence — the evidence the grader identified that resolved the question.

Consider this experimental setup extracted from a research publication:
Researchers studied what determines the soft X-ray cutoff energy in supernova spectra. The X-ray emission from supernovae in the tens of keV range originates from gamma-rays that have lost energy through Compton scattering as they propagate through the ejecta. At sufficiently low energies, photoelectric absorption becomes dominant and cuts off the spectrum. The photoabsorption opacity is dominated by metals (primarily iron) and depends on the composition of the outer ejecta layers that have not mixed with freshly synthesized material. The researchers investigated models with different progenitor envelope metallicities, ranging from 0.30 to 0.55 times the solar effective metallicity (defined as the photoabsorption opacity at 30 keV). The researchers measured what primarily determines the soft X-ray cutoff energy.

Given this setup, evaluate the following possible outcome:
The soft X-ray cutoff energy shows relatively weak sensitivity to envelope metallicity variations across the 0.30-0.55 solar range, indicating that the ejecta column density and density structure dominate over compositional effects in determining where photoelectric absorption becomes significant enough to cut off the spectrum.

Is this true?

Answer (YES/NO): NO